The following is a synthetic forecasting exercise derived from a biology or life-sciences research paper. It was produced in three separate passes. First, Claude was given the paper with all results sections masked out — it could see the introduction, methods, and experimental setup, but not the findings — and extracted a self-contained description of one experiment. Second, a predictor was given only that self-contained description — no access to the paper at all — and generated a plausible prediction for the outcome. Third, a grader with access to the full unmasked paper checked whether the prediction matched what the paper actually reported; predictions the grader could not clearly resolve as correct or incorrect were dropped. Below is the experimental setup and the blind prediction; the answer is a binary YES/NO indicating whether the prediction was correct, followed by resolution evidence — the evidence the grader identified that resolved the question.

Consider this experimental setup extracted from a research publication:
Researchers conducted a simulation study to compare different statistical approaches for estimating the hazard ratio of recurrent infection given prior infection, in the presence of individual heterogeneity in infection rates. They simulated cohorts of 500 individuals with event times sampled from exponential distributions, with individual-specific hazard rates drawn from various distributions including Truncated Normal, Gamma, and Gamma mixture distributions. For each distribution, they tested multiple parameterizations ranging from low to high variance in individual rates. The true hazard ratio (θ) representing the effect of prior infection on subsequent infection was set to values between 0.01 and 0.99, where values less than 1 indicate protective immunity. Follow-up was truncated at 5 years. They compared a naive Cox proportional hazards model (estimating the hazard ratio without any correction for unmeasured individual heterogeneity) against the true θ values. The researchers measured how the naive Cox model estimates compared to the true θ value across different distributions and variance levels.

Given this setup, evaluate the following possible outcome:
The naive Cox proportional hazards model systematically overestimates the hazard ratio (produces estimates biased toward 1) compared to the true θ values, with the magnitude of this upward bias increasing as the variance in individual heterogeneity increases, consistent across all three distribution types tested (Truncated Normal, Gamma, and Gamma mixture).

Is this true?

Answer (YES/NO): YES